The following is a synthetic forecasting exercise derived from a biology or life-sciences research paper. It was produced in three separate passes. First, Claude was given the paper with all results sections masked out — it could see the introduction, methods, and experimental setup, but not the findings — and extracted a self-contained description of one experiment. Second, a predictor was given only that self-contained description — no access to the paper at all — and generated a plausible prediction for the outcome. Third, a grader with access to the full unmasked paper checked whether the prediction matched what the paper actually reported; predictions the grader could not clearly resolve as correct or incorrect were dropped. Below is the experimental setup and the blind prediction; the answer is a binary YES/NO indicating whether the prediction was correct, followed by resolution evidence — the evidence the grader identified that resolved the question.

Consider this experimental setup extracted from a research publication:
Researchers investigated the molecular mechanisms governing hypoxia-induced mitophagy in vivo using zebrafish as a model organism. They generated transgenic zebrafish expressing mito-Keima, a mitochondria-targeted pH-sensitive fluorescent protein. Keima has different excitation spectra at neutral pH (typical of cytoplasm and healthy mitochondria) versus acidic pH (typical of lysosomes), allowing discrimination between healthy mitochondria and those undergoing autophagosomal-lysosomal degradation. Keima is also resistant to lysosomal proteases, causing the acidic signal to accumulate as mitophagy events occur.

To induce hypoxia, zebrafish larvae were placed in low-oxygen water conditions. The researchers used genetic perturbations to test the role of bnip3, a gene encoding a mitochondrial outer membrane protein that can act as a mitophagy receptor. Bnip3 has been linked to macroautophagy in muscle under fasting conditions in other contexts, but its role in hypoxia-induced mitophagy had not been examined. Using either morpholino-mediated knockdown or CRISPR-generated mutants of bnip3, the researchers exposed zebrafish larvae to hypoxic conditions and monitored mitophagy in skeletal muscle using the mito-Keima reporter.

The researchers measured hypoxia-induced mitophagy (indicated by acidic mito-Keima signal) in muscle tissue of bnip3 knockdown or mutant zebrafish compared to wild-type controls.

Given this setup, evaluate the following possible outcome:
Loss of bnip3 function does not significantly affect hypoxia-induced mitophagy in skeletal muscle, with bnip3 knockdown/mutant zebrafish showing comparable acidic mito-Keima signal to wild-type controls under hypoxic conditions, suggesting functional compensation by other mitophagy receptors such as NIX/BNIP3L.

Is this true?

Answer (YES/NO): NO